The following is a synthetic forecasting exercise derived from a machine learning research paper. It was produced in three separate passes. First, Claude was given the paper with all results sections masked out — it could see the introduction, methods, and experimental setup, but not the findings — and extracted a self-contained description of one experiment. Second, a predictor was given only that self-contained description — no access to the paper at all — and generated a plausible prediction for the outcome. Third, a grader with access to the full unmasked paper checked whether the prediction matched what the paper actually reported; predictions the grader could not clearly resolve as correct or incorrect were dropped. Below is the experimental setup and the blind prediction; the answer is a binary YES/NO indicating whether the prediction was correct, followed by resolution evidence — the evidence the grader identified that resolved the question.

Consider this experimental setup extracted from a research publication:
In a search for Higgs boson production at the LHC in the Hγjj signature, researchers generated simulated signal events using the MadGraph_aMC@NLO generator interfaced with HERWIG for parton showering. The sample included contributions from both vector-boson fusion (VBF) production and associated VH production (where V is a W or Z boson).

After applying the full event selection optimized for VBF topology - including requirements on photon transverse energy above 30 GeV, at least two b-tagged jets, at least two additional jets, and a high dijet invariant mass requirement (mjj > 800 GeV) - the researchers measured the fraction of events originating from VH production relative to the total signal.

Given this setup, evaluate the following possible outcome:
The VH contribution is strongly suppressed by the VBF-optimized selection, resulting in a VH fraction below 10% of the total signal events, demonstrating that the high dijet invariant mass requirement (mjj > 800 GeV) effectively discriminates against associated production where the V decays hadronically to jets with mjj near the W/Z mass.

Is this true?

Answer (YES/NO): YES